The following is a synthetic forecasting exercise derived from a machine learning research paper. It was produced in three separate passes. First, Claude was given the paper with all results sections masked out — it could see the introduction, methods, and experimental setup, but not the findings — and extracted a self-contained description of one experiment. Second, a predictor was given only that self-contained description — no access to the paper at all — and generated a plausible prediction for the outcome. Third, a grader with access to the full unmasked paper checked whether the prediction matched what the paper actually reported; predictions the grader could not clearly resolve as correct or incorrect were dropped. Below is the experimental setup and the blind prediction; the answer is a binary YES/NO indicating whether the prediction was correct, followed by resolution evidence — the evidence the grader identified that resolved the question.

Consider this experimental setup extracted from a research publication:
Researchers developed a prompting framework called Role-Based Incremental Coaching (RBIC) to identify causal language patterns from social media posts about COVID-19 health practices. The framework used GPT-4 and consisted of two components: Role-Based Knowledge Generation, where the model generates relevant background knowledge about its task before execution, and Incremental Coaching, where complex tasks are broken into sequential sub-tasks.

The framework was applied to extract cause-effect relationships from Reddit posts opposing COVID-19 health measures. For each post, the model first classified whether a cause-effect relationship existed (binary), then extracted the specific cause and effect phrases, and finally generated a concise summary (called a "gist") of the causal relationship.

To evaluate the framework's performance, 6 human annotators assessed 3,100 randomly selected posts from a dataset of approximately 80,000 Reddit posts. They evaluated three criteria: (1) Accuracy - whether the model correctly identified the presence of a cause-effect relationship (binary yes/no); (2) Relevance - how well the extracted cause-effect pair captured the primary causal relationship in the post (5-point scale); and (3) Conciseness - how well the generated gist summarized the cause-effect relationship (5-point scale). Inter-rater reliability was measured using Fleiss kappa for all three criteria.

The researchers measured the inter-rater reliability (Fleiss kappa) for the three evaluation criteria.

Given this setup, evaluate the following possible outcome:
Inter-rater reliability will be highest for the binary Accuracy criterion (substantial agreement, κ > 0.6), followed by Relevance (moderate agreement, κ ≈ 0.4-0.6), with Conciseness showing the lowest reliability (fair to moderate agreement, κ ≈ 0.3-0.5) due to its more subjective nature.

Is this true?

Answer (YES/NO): NO